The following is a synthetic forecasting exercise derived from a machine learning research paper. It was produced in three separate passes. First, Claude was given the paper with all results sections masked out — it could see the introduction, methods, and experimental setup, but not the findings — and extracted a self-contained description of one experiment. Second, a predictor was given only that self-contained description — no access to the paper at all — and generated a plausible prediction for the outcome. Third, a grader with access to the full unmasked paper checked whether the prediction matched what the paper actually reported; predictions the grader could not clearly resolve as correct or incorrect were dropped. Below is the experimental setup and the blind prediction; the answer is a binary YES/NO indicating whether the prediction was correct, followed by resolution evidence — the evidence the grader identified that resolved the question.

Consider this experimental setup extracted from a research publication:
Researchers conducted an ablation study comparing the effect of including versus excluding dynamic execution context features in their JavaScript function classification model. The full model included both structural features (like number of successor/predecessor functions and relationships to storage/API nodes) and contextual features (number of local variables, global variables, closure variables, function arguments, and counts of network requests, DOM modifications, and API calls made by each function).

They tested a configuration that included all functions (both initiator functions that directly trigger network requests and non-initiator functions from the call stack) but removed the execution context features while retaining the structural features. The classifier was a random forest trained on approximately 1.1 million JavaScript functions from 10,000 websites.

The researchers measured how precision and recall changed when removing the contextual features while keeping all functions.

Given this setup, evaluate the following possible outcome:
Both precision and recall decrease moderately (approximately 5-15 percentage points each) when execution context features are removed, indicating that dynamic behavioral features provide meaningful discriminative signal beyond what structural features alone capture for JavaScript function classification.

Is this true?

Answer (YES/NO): NO